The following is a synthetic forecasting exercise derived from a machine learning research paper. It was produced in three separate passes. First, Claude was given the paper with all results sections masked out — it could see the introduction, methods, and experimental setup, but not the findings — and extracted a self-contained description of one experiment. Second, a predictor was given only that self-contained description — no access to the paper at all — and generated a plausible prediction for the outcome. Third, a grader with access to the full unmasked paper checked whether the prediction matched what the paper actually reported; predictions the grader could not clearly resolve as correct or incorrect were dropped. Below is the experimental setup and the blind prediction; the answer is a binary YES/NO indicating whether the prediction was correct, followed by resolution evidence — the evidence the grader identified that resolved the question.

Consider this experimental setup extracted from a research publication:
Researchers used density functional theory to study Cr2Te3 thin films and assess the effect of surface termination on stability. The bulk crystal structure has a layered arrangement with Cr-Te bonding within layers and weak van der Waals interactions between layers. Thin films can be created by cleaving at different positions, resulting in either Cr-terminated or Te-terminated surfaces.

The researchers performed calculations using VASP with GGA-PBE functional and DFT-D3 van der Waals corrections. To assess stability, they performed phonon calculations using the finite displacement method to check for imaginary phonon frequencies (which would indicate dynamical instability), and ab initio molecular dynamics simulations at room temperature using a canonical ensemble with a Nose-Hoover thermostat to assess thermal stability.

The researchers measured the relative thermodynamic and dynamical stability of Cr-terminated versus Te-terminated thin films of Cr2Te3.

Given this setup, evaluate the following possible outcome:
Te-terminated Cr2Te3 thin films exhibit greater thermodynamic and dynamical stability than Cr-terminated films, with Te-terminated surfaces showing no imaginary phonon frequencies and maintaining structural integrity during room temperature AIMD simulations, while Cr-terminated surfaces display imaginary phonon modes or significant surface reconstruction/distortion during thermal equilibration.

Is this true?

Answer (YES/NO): NO